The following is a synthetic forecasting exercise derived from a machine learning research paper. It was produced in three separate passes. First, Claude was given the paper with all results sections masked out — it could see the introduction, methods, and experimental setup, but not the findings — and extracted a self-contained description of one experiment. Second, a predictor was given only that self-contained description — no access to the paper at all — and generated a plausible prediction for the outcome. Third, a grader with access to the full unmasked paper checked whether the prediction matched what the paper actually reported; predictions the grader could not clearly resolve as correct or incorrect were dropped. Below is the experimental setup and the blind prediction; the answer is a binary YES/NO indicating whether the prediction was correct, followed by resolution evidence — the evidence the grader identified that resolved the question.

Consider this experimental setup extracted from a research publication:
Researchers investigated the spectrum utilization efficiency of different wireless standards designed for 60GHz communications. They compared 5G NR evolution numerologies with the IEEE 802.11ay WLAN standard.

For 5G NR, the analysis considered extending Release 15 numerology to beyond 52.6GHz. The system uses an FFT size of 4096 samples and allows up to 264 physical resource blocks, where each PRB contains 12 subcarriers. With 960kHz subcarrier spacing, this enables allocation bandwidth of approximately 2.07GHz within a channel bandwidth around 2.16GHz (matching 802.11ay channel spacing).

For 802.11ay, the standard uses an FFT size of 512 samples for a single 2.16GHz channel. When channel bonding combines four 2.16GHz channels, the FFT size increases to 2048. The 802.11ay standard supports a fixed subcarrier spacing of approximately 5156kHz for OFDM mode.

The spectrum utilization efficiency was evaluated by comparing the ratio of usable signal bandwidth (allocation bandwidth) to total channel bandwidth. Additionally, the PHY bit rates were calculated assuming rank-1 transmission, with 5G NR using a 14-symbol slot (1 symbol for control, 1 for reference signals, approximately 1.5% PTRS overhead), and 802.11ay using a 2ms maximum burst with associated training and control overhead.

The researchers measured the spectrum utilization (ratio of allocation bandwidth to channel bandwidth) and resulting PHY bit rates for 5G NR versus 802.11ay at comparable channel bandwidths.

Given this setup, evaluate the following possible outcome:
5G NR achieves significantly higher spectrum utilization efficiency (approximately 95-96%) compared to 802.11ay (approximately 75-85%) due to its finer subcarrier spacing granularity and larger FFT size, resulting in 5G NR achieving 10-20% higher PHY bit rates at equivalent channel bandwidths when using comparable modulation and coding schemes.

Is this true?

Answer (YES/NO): NO